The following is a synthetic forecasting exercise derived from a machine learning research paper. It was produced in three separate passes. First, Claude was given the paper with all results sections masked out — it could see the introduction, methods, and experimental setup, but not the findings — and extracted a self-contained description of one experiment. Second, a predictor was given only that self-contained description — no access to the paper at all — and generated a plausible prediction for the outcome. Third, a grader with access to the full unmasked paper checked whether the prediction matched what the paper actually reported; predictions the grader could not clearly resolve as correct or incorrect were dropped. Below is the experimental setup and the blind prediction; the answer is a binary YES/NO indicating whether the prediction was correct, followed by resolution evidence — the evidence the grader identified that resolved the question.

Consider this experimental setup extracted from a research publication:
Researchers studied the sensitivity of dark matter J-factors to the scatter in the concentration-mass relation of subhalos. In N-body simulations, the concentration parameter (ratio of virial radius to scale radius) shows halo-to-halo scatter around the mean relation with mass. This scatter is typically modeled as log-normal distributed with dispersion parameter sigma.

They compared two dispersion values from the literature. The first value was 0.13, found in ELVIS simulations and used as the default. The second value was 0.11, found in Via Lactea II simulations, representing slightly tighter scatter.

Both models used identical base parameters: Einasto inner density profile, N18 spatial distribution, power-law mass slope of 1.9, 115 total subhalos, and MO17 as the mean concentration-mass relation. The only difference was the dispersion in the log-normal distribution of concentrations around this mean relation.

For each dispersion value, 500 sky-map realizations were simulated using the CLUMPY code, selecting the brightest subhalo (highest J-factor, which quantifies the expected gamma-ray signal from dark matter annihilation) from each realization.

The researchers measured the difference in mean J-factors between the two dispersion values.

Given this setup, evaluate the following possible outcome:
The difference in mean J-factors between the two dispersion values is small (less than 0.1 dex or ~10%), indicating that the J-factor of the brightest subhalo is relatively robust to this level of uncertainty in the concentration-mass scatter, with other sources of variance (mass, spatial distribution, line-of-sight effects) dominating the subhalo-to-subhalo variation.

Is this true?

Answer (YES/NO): YES